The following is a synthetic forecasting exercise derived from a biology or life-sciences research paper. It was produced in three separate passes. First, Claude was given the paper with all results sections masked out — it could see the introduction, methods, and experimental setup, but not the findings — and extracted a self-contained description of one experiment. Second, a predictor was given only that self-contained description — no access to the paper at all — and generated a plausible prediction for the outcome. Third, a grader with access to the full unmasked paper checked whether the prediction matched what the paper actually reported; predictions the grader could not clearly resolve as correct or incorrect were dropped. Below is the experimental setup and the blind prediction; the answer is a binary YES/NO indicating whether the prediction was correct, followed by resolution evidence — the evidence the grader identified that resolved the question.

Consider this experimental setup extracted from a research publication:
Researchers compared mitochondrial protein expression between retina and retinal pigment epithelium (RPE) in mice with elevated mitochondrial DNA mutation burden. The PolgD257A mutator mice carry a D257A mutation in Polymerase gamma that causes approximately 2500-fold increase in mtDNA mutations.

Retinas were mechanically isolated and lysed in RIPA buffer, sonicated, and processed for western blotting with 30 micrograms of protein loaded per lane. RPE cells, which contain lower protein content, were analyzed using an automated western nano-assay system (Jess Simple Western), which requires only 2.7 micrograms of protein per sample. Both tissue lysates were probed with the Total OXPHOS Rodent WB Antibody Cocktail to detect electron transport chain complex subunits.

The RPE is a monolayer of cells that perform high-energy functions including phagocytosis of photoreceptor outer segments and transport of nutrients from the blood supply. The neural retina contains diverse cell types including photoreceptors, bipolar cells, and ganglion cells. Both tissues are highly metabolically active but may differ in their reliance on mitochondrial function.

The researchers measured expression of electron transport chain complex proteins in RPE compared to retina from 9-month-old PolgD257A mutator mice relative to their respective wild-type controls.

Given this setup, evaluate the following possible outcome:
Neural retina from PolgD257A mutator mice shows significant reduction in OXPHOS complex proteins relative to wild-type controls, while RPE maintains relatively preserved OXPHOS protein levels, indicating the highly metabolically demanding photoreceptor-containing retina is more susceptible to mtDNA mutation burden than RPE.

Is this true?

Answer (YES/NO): NO